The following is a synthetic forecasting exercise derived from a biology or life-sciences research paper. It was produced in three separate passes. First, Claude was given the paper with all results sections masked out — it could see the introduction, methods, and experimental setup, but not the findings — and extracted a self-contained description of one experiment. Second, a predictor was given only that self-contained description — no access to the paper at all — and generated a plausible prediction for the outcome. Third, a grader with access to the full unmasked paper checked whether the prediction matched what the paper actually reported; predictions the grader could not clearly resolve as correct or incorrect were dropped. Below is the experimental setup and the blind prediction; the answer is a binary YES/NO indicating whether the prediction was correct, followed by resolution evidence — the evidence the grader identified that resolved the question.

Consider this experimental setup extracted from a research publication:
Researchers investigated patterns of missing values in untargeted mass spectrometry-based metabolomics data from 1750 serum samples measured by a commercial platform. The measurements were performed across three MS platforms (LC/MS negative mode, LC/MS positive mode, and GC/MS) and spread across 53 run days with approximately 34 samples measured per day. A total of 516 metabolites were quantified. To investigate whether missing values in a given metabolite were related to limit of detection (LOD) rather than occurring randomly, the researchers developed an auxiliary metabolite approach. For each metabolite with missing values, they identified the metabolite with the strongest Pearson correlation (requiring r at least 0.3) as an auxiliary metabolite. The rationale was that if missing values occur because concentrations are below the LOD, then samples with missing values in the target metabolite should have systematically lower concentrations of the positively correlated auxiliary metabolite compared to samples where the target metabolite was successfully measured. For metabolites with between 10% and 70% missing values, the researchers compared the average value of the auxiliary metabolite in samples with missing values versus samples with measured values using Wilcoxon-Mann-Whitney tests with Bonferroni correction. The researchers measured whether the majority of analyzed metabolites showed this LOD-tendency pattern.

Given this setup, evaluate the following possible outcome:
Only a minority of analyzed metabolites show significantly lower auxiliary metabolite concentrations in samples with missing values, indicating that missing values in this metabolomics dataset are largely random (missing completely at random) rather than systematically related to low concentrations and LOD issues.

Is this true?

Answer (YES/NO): NO